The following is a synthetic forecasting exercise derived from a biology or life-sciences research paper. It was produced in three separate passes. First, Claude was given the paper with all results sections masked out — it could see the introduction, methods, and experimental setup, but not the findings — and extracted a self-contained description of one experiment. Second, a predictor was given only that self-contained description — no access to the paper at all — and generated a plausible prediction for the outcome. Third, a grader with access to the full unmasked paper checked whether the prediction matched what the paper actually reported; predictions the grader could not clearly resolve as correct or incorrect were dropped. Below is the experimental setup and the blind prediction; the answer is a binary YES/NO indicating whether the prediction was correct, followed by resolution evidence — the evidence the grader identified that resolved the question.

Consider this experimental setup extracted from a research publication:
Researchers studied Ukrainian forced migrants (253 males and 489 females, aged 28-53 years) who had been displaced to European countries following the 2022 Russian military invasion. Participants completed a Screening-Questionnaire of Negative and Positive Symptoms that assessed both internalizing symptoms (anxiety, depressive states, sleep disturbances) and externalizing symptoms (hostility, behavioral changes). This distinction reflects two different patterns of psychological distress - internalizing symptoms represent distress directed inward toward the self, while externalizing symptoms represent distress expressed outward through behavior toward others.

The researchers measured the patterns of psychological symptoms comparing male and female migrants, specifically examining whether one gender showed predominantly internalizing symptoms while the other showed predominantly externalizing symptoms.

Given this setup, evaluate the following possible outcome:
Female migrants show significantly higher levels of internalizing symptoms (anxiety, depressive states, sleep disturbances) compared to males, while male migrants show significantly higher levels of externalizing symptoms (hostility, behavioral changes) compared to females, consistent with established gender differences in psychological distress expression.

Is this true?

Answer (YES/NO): NO